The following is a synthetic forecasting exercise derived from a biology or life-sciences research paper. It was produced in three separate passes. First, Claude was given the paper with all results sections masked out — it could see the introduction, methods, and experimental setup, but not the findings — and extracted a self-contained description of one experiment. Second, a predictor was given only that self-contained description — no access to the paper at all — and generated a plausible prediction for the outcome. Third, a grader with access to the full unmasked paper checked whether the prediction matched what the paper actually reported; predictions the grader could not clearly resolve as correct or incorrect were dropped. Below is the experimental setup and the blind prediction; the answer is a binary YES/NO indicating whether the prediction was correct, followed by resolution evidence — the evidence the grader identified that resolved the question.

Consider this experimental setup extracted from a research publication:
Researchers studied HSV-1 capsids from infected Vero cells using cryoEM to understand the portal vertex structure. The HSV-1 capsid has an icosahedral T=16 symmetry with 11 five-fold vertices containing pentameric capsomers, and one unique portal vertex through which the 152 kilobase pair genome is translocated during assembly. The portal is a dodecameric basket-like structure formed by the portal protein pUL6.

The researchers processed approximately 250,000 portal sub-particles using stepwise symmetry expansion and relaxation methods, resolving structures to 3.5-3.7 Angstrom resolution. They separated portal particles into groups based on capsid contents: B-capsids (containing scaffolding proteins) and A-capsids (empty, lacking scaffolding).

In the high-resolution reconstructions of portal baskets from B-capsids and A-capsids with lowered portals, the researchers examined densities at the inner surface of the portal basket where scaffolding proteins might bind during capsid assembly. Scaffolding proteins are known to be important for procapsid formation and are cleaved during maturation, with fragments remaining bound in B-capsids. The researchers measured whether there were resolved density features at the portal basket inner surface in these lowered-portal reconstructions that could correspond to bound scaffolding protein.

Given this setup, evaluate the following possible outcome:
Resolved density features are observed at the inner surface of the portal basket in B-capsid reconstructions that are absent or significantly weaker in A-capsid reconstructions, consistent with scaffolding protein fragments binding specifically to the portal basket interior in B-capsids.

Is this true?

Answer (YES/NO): NO